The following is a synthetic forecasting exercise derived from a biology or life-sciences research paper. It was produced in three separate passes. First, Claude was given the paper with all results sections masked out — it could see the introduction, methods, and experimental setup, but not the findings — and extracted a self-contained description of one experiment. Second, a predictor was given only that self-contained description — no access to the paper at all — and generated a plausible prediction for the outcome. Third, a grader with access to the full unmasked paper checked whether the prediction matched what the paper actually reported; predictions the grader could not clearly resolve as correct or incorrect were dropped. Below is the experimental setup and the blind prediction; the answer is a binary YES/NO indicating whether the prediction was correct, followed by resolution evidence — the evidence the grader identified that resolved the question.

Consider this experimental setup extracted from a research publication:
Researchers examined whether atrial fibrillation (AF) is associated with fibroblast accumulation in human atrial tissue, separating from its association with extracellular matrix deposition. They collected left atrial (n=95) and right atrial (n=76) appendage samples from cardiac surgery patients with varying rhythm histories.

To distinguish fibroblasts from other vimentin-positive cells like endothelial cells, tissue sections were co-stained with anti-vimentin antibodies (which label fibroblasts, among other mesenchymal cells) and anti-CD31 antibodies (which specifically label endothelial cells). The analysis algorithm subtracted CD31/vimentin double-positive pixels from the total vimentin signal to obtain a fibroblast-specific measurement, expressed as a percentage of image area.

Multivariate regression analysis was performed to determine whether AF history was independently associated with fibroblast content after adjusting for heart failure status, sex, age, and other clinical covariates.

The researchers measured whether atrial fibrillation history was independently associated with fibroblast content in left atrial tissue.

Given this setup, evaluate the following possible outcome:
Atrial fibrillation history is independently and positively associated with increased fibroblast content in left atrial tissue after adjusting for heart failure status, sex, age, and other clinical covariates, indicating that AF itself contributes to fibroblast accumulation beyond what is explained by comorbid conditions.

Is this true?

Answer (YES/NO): NO